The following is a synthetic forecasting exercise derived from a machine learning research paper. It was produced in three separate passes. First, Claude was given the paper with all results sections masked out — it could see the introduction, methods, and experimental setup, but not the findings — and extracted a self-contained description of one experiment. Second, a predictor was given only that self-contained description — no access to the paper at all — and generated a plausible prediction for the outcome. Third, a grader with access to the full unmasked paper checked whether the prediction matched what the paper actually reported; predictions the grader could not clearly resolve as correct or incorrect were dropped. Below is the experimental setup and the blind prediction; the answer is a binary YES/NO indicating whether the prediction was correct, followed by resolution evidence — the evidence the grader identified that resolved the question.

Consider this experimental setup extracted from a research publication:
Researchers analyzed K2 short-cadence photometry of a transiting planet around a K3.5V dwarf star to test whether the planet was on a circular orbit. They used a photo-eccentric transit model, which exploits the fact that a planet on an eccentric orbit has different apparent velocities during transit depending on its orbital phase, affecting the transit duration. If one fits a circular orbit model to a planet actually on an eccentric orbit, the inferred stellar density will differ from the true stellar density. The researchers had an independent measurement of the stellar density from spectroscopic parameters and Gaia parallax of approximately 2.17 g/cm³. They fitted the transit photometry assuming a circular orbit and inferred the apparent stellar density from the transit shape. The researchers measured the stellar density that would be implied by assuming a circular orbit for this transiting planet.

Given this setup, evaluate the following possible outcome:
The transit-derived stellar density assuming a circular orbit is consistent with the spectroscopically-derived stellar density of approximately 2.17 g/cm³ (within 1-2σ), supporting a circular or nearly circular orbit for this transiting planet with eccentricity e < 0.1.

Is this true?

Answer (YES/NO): NO